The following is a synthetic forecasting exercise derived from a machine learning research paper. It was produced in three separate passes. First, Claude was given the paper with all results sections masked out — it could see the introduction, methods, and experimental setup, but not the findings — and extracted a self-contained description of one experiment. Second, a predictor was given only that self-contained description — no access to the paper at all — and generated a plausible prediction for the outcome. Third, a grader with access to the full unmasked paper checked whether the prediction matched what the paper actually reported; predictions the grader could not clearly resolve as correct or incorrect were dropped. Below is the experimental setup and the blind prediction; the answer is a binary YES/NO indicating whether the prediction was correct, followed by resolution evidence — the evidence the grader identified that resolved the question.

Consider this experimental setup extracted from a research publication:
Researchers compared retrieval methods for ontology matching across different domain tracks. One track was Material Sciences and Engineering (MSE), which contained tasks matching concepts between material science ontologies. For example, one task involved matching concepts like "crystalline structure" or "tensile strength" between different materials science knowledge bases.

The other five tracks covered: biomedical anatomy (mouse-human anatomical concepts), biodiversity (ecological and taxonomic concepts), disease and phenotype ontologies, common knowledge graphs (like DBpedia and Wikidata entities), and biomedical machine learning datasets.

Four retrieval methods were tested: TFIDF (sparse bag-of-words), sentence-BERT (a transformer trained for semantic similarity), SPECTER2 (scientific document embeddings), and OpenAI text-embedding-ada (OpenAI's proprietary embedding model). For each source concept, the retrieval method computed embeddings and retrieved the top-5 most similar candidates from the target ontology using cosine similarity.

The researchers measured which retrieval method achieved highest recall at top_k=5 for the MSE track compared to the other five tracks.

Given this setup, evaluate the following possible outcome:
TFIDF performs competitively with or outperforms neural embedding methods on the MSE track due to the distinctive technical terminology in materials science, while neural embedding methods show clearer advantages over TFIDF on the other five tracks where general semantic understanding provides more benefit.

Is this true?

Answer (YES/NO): NO